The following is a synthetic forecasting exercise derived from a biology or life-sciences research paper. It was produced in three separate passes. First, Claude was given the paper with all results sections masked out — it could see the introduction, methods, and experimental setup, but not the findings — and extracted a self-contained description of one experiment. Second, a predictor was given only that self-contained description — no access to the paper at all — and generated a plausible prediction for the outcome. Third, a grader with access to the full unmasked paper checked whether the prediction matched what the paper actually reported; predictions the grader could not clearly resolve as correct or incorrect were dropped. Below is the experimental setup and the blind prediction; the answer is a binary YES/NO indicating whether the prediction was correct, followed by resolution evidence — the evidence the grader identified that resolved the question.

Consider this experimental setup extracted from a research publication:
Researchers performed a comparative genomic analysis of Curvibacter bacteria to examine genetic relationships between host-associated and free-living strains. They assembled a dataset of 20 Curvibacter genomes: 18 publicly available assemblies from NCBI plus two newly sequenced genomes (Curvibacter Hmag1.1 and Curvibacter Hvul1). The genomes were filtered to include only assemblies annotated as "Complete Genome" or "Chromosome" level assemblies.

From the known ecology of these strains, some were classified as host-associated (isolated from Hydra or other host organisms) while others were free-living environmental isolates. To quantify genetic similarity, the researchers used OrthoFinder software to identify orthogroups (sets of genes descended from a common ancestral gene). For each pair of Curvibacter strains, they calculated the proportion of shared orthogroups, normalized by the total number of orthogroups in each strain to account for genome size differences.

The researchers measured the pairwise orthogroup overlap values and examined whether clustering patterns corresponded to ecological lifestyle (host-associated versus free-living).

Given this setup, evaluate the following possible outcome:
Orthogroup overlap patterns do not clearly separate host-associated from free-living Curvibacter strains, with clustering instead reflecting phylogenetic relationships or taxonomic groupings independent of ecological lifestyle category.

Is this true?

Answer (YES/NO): NO